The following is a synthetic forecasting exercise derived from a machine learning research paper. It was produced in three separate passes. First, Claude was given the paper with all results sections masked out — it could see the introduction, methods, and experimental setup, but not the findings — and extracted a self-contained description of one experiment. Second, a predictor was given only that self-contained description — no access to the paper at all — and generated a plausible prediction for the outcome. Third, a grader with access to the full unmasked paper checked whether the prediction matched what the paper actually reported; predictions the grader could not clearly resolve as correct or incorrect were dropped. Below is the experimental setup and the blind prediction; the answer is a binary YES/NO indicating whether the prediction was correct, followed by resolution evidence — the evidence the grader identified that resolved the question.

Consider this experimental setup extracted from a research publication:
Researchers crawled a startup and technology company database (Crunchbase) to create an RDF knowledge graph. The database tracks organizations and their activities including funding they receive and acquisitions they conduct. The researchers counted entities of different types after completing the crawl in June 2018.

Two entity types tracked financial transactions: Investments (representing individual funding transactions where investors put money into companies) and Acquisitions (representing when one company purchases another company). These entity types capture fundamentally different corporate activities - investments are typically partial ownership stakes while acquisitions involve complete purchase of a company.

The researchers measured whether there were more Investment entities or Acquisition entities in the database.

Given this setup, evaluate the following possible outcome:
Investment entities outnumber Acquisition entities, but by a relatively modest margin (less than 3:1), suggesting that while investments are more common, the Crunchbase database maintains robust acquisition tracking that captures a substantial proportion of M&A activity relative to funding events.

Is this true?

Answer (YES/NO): NO